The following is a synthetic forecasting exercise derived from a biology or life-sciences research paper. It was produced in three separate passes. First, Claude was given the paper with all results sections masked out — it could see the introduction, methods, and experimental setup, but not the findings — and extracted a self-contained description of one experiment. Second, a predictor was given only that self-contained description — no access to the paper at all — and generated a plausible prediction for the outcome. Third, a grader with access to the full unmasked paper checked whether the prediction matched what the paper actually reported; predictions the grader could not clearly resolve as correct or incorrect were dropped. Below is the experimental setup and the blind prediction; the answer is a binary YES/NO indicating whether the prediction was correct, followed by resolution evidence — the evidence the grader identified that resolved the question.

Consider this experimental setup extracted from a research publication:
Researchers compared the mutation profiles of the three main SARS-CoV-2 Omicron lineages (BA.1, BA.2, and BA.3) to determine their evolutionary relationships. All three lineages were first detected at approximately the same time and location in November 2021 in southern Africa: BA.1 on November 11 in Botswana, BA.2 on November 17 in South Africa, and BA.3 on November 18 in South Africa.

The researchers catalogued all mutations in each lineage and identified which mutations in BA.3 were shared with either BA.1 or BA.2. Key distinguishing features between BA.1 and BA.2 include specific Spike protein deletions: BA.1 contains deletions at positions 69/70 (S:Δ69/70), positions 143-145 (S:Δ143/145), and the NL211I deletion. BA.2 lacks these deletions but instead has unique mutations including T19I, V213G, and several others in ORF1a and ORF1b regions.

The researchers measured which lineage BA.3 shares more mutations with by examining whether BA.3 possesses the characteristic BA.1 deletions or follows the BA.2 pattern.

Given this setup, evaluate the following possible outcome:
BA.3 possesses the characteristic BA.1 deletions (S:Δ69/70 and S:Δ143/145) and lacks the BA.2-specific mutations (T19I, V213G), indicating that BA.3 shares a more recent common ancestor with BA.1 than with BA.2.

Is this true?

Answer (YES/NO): YES